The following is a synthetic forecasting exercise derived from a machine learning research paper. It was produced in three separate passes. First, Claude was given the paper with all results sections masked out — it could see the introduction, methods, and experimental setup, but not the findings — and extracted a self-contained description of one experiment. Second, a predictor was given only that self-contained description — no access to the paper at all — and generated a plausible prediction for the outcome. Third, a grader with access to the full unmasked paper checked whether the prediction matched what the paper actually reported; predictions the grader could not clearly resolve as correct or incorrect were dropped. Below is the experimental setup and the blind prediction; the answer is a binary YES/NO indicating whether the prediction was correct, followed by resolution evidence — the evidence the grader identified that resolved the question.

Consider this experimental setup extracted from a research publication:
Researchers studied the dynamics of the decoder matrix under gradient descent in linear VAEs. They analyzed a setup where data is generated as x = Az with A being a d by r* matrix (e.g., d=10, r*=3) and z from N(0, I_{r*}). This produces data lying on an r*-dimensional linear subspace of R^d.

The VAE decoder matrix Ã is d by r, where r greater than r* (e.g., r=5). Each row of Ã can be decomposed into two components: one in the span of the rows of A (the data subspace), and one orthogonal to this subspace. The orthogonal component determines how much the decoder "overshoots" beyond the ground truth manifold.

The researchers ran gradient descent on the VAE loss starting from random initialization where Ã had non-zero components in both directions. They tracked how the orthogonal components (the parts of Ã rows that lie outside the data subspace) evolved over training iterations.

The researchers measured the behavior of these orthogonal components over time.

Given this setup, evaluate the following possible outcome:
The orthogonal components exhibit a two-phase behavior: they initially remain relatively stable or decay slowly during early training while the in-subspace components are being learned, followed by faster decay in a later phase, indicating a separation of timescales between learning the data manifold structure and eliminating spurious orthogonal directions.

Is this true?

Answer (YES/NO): NO